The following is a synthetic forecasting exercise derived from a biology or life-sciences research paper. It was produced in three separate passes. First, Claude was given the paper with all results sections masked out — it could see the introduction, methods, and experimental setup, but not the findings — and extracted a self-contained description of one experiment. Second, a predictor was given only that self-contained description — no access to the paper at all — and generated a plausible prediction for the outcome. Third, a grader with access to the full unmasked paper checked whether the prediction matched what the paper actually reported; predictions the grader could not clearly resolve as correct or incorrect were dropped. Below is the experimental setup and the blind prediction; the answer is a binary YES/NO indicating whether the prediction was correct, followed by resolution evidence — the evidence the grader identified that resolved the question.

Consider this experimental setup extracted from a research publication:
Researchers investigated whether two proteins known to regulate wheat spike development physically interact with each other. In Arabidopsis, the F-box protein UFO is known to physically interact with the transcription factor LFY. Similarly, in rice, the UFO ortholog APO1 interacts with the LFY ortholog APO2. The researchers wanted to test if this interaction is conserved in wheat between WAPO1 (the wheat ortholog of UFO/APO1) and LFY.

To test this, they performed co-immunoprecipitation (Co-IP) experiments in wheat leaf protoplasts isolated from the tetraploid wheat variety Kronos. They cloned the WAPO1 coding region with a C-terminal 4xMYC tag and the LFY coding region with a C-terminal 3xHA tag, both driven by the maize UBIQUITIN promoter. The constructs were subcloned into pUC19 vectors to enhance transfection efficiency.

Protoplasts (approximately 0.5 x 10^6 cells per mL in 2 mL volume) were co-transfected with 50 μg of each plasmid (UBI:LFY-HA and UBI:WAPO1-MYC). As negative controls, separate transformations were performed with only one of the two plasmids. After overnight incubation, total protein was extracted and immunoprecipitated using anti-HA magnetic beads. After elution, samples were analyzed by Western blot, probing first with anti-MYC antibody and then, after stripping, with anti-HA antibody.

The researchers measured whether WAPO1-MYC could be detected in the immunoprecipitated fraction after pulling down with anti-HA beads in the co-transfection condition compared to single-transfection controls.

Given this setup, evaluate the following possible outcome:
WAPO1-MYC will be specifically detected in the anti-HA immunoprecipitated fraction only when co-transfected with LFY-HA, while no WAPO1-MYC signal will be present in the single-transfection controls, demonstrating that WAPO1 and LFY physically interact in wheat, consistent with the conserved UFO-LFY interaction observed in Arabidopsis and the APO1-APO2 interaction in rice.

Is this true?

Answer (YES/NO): NO